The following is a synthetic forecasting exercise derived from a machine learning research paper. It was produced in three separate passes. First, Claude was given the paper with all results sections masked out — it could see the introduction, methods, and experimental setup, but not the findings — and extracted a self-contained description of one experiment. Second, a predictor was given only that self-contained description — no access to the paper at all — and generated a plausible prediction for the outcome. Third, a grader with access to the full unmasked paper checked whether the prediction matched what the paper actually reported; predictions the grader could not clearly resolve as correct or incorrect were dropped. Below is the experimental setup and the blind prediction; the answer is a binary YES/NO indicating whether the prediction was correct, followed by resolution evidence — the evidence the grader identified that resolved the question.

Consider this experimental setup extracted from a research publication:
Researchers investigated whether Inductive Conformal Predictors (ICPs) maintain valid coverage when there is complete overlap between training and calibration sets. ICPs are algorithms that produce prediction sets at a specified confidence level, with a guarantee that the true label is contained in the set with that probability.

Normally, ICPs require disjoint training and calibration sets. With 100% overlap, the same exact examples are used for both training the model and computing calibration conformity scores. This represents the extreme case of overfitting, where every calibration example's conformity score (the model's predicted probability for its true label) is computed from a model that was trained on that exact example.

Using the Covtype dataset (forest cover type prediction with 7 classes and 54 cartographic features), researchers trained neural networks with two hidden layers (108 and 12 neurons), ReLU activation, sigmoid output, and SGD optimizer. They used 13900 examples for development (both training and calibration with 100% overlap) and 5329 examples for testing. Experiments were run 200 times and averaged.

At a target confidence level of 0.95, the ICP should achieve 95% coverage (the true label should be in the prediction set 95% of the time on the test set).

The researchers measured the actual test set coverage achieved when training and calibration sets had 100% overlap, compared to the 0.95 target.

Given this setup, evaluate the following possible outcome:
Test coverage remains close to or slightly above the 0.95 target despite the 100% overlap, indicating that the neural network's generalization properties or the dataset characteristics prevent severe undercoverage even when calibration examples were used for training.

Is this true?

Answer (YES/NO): NO